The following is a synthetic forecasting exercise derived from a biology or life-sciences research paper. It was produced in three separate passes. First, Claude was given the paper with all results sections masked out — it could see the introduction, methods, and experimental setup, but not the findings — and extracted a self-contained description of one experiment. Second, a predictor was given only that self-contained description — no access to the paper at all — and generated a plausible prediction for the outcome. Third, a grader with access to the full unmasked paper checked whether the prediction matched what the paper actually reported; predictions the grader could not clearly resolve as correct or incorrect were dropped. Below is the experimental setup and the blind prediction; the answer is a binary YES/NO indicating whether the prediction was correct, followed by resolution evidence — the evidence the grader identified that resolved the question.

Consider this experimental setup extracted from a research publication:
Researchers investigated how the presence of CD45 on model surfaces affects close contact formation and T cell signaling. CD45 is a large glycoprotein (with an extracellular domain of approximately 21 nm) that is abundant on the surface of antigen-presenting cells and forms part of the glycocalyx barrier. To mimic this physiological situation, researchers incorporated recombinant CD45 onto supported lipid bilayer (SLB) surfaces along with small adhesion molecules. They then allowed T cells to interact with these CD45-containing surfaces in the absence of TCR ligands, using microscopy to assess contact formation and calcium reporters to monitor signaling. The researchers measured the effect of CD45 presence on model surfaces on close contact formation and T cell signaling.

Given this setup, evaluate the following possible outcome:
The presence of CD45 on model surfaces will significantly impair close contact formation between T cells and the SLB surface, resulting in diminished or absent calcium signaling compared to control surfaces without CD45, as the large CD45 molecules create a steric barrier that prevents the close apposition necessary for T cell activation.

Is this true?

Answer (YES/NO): YES